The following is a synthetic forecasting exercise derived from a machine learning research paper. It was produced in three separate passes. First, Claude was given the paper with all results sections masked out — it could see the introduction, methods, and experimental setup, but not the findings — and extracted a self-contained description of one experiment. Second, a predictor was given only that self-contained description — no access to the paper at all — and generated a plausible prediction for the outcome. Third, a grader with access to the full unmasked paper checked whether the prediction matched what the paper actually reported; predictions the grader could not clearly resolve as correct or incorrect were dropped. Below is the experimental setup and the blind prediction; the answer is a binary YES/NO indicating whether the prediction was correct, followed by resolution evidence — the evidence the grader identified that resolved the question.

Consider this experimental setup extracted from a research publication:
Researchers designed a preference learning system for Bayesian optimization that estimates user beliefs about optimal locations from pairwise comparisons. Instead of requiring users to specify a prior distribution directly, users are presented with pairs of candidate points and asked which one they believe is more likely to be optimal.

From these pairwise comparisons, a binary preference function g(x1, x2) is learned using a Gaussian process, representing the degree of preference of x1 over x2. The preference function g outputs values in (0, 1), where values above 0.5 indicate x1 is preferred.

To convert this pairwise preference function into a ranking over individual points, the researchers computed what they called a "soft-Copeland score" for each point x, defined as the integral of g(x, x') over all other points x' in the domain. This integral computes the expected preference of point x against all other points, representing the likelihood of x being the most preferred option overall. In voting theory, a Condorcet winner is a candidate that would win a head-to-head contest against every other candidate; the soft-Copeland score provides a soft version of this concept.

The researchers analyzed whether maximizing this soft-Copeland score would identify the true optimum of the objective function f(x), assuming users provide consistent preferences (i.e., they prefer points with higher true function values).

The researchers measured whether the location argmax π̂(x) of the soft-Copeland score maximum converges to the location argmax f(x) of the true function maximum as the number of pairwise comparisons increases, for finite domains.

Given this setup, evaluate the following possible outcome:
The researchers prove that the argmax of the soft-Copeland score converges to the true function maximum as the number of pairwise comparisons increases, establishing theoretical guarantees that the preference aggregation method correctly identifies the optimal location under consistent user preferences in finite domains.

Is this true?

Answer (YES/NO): NO